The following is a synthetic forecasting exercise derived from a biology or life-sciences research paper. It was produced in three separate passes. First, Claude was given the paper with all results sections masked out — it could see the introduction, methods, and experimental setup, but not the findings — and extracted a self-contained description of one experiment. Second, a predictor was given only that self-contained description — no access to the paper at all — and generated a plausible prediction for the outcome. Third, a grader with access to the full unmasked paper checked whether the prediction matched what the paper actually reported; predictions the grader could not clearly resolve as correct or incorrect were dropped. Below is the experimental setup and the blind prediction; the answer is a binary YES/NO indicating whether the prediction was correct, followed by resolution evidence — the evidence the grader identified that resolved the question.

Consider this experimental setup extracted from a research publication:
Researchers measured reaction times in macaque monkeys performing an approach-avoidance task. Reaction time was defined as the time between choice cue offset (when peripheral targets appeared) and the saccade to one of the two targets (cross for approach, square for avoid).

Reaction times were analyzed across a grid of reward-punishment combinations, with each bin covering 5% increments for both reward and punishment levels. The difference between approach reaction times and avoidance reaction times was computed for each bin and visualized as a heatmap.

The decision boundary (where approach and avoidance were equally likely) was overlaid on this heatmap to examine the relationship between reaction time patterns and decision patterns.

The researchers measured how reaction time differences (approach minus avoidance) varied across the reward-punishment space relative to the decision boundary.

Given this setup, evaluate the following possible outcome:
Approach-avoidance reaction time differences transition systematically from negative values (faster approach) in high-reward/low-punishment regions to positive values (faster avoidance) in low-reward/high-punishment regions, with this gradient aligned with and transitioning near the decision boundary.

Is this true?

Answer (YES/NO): NO